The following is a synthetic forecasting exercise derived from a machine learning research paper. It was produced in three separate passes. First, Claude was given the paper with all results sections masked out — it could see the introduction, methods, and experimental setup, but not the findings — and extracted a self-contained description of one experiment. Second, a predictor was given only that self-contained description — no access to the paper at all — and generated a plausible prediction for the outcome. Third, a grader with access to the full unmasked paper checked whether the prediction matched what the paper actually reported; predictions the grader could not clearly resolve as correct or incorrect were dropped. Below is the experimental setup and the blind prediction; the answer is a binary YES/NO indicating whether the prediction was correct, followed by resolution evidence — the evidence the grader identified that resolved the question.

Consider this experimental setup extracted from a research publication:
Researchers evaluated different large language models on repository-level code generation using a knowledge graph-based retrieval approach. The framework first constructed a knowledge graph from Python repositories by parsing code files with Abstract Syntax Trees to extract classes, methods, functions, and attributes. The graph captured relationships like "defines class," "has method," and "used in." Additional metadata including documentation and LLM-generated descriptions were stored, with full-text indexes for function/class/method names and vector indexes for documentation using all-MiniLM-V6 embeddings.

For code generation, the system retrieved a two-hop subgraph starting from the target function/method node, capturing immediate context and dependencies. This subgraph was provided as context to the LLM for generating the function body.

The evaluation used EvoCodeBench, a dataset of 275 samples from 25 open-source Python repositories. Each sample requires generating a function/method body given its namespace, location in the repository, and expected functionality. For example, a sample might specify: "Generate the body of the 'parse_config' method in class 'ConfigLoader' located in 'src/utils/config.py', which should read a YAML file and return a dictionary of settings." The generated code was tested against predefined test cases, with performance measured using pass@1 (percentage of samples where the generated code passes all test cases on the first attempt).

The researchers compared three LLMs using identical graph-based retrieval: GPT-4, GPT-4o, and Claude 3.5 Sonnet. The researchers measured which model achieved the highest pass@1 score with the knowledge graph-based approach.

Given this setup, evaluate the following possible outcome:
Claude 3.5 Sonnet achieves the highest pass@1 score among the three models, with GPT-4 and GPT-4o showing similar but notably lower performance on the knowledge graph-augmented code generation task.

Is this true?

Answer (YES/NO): YES